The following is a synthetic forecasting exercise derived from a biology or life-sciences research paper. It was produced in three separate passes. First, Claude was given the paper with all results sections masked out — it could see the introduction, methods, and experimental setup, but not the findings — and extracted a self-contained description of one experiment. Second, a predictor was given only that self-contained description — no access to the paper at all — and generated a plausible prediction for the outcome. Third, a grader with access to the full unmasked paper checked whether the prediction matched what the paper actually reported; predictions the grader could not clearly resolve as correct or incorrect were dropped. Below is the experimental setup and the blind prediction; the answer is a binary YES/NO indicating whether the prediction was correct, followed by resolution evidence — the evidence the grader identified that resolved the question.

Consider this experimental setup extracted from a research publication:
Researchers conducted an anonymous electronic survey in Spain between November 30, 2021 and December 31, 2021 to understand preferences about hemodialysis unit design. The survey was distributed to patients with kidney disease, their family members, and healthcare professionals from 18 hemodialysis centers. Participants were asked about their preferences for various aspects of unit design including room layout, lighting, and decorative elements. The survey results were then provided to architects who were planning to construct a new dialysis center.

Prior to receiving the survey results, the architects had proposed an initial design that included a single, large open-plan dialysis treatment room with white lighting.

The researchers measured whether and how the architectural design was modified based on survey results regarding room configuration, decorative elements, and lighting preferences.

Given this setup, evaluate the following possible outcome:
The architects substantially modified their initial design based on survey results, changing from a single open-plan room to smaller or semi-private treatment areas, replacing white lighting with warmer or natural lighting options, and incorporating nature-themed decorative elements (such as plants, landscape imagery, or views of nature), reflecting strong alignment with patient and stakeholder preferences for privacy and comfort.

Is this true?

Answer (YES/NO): YES